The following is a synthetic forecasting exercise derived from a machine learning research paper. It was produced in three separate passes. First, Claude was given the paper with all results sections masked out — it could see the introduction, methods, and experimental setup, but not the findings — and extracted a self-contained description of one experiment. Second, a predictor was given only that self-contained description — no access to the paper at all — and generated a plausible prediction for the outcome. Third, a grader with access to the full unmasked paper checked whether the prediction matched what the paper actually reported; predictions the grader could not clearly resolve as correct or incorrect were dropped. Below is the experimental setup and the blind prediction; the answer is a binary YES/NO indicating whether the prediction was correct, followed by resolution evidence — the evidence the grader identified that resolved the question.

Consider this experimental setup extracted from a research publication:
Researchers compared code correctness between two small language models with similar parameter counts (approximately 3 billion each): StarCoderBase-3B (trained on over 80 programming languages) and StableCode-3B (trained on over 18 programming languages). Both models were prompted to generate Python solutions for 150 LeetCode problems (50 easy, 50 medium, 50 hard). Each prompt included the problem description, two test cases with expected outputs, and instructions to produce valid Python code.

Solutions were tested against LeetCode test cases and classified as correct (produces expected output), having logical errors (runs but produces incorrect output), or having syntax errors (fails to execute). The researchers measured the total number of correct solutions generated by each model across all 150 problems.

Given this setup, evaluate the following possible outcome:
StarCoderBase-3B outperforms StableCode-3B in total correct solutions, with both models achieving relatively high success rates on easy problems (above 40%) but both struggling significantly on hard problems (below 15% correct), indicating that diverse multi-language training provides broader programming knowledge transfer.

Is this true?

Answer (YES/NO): NO